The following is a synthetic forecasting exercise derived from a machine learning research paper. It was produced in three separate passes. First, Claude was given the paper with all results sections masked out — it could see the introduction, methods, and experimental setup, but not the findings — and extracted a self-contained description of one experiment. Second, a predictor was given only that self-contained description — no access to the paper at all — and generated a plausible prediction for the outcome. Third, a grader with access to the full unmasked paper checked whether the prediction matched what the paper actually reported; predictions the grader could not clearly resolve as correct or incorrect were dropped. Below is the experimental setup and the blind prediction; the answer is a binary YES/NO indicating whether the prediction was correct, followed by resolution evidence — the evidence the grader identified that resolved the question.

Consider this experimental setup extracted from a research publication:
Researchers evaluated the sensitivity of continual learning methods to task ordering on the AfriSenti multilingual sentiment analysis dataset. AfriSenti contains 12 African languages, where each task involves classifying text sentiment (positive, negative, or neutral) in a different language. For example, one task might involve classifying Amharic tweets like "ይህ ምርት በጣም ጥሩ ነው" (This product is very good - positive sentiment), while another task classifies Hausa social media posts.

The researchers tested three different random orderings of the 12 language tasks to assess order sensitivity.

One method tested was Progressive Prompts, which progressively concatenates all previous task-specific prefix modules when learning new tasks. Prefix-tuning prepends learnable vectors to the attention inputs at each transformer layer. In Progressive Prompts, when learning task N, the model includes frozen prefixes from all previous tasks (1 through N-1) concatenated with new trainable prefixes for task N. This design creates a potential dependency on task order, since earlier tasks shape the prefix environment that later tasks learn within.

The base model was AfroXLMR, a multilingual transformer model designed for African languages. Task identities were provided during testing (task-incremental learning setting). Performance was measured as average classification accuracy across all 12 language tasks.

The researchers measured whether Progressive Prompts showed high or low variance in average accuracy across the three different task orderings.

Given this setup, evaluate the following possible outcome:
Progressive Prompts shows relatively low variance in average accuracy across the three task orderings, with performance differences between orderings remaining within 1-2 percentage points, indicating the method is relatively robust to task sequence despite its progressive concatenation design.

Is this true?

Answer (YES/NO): NO